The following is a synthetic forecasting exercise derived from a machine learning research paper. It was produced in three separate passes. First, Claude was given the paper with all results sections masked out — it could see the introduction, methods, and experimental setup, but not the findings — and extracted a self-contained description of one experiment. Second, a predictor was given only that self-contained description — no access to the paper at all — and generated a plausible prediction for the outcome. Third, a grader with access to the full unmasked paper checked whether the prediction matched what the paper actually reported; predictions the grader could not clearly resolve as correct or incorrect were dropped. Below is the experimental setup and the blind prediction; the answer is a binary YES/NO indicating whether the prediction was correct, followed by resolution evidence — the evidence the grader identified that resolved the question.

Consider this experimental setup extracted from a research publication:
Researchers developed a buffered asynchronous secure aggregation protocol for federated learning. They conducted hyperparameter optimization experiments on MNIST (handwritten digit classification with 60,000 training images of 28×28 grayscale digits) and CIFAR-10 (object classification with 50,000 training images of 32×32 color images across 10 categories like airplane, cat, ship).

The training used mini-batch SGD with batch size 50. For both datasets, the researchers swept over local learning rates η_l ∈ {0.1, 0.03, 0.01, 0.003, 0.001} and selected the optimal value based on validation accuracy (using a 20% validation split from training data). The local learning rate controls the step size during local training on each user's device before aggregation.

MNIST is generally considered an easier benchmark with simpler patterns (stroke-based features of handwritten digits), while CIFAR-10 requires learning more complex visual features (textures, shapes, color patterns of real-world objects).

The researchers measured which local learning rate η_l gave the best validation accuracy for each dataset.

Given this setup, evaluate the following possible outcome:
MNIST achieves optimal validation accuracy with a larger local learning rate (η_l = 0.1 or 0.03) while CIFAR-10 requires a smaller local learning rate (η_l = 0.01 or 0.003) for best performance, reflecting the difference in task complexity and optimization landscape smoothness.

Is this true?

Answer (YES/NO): NO